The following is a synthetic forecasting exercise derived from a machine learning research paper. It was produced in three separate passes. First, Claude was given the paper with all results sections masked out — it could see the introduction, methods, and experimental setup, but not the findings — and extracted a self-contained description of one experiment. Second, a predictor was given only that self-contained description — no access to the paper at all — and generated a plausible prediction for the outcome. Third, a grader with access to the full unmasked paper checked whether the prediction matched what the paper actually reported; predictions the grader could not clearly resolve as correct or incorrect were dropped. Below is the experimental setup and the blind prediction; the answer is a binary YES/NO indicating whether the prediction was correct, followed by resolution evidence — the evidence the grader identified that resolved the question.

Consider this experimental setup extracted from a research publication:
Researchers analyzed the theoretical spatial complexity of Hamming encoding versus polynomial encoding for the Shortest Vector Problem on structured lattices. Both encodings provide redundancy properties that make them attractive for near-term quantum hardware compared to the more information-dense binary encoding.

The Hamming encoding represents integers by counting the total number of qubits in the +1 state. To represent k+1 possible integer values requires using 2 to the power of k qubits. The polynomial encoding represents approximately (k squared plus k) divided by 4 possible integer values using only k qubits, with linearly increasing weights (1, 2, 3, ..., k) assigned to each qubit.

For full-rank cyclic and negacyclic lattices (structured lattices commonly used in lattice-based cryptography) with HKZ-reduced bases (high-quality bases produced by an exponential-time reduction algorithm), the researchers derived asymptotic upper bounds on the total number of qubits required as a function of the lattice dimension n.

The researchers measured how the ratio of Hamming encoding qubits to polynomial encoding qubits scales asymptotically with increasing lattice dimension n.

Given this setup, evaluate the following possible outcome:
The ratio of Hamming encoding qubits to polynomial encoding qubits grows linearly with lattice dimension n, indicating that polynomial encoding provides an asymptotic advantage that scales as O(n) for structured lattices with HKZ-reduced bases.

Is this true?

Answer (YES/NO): NO